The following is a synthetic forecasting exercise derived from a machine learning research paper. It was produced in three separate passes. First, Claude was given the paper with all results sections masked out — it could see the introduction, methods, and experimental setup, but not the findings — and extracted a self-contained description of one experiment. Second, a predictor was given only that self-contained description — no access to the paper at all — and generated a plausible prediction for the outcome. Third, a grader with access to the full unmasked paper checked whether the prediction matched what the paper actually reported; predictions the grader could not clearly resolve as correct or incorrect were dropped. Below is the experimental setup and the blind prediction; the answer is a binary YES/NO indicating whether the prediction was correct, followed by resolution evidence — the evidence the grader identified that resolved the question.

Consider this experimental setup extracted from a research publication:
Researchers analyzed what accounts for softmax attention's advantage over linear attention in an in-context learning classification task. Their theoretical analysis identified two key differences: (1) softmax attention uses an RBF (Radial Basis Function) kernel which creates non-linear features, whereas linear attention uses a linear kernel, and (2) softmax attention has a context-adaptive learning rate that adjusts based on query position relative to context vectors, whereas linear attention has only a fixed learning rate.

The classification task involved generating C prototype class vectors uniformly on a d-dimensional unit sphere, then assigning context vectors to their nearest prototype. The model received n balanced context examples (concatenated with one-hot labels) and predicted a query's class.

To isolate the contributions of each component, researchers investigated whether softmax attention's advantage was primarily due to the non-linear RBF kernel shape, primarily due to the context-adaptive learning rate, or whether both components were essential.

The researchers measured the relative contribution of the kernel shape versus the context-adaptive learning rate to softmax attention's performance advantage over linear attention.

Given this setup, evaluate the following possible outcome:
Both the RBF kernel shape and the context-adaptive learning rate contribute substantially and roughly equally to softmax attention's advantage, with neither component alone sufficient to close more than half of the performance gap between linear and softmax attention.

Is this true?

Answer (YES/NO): NO